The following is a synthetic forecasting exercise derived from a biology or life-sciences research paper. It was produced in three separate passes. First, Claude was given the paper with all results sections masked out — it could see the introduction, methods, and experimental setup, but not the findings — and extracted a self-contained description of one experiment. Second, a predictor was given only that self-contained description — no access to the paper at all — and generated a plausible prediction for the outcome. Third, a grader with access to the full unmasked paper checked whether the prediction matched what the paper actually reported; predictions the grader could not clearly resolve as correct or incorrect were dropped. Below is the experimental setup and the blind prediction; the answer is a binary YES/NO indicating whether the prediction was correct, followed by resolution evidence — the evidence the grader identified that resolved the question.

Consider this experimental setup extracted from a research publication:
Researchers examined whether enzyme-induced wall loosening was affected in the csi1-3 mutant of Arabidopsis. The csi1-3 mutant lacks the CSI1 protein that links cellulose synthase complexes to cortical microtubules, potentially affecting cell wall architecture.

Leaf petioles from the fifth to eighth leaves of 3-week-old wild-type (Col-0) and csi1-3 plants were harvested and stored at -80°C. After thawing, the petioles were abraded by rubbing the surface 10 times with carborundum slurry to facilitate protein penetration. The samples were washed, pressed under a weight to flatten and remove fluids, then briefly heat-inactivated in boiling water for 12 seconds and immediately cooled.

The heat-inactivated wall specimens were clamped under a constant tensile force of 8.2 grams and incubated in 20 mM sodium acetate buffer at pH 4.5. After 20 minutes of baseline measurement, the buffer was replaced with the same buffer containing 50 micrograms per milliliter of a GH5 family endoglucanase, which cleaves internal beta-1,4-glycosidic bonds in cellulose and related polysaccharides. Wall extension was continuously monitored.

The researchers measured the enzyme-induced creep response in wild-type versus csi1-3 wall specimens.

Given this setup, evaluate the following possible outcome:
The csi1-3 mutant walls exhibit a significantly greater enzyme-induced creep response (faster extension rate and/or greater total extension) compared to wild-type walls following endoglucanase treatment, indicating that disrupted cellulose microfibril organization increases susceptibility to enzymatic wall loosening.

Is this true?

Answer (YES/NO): NO